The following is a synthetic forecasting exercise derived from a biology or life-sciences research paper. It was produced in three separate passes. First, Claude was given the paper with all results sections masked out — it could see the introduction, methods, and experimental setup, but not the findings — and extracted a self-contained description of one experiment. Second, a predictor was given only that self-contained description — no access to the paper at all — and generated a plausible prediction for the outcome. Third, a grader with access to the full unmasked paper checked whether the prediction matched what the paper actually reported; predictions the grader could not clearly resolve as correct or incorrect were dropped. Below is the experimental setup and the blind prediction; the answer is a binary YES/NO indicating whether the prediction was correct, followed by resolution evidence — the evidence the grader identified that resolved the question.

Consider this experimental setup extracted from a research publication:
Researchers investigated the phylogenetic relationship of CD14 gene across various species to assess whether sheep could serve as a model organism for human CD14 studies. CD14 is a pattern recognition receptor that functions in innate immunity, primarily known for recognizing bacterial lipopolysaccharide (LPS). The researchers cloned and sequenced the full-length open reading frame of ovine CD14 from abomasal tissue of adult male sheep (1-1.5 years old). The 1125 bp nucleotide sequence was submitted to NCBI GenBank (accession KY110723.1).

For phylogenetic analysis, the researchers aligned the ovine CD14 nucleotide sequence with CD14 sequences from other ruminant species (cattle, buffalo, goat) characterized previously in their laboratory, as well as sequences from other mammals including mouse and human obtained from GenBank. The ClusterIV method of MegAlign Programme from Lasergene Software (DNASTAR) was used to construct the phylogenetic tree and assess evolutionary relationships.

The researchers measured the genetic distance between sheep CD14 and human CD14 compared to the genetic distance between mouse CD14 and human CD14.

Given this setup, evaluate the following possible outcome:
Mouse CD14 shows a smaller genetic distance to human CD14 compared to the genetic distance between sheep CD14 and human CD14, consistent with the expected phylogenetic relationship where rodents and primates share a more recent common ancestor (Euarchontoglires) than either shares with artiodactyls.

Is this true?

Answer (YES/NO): NO